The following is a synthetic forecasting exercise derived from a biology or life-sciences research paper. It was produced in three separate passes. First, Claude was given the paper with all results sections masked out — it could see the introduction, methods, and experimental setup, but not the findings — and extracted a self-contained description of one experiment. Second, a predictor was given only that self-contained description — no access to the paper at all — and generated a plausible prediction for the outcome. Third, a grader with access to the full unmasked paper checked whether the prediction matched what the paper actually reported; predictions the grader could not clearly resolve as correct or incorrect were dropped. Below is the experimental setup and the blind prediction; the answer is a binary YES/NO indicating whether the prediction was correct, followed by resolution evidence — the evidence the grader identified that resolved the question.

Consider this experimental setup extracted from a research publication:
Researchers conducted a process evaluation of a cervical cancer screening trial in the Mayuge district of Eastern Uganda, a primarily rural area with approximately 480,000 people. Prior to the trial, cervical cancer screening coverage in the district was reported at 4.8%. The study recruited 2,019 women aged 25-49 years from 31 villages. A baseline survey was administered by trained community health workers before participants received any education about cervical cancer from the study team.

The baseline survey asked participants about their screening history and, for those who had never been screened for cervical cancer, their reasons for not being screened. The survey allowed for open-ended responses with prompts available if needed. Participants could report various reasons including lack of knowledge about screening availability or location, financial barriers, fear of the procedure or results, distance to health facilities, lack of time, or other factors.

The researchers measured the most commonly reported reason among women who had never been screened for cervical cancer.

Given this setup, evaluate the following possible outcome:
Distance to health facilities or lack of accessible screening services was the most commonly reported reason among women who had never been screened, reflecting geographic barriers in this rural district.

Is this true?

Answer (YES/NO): NO